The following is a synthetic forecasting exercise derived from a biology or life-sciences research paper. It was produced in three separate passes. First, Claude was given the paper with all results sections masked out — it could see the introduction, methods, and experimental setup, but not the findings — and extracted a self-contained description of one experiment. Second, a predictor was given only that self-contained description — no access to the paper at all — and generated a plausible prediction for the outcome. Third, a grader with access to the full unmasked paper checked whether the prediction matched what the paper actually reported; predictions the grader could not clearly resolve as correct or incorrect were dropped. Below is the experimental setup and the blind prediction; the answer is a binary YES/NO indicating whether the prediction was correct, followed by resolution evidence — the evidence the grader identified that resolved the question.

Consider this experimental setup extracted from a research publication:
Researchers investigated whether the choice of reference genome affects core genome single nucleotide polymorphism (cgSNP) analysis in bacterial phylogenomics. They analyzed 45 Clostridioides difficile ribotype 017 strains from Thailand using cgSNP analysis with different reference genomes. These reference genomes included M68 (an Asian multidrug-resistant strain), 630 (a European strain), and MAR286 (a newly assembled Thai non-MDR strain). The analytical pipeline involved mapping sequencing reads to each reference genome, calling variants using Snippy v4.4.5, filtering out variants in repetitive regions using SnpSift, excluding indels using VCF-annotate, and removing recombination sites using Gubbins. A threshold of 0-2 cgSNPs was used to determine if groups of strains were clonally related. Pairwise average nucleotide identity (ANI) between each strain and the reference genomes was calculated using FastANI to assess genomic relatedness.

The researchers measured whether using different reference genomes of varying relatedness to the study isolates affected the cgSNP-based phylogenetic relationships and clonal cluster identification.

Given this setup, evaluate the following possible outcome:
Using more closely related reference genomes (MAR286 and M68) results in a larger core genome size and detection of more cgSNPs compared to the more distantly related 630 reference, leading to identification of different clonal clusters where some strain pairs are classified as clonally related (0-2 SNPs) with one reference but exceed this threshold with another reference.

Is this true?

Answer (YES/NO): NO